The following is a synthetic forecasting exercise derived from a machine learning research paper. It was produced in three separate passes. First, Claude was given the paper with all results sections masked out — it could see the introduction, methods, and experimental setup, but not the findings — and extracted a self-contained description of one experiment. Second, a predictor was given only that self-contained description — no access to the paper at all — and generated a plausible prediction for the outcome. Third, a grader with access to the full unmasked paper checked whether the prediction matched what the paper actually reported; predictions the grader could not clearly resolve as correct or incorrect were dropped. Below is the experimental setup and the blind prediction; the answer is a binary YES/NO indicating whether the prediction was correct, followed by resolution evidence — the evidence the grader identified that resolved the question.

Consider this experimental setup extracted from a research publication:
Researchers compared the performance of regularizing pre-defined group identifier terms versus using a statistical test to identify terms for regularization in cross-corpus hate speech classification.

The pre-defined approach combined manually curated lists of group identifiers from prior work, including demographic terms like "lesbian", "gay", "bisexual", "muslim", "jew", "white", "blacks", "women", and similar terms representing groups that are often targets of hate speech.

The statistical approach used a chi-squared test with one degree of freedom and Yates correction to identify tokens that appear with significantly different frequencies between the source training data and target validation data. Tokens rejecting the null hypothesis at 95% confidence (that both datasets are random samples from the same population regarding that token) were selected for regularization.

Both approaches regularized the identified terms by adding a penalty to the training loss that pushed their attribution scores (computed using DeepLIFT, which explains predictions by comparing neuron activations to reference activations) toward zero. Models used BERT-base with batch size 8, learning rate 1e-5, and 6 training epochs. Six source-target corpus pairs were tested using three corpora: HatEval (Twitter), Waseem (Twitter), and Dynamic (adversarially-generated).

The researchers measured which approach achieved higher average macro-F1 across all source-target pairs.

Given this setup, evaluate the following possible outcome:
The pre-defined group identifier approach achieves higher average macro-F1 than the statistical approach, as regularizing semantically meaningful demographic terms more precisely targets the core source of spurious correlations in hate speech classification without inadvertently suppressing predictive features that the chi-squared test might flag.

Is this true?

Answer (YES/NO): NO